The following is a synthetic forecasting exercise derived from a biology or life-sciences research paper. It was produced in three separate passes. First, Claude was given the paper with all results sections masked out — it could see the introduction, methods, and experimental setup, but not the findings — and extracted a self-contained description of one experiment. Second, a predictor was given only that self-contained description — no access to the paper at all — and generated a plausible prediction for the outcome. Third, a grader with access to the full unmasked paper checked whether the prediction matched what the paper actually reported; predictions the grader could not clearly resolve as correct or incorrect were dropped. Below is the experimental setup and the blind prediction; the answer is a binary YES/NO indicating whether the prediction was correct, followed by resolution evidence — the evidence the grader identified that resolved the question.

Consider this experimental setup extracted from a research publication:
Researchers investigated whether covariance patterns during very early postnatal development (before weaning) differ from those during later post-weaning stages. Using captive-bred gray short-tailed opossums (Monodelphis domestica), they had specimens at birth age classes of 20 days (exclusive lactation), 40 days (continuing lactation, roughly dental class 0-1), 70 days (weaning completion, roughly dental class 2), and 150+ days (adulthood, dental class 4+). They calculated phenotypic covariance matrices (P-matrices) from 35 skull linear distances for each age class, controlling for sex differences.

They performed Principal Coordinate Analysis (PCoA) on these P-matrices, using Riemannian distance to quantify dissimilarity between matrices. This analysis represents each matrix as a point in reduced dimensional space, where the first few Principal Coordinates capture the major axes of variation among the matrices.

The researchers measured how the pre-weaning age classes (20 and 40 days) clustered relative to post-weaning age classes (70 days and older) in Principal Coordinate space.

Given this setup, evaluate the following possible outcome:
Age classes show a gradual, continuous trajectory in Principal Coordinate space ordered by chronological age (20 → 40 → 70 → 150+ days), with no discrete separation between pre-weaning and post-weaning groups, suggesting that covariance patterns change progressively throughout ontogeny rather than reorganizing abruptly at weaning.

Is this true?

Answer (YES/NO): NO